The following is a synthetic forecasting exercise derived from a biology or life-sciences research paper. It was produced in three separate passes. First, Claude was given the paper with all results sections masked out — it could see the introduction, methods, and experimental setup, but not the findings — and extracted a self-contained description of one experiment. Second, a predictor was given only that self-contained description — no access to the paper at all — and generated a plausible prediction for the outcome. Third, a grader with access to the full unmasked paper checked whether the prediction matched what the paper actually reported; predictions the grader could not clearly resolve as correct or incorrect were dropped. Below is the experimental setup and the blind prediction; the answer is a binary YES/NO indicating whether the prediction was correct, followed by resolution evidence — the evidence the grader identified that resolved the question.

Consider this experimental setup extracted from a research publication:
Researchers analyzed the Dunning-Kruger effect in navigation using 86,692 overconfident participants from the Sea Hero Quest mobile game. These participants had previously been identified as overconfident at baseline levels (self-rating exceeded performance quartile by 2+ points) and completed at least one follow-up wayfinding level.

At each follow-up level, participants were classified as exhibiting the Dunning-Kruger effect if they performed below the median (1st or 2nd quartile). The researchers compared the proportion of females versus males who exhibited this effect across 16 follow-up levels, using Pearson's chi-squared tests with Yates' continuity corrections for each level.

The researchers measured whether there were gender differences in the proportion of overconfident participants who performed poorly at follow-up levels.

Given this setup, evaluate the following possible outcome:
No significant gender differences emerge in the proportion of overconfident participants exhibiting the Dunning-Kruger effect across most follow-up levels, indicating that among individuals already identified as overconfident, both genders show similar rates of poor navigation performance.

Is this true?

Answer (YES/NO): NO